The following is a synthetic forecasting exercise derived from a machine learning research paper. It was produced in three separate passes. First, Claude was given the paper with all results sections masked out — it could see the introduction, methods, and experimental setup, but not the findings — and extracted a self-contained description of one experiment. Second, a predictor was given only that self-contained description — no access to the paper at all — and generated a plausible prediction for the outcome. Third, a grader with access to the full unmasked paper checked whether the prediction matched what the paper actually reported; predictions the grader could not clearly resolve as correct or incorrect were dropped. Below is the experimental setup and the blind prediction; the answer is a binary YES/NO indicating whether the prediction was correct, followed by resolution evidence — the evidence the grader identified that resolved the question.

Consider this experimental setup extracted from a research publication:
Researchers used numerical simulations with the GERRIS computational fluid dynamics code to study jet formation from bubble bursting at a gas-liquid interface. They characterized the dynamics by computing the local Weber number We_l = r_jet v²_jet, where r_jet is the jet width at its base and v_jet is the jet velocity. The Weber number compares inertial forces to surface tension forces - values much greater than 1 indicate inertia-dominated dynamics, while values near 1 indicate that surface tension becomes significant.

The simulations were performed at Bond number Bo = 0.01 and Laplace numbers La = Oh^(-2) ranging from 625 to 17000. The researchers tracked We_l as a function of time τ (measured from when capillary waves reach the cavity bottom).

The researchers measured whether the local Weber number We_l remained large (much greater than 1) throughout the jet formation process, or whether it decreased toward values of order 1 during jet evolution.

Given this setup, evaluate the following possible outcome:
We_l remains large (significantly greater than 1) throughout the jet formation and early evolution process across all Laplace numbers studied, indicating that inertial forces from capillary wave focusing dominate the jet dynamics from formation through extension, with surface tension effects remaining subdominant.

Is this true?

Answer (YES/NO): YES